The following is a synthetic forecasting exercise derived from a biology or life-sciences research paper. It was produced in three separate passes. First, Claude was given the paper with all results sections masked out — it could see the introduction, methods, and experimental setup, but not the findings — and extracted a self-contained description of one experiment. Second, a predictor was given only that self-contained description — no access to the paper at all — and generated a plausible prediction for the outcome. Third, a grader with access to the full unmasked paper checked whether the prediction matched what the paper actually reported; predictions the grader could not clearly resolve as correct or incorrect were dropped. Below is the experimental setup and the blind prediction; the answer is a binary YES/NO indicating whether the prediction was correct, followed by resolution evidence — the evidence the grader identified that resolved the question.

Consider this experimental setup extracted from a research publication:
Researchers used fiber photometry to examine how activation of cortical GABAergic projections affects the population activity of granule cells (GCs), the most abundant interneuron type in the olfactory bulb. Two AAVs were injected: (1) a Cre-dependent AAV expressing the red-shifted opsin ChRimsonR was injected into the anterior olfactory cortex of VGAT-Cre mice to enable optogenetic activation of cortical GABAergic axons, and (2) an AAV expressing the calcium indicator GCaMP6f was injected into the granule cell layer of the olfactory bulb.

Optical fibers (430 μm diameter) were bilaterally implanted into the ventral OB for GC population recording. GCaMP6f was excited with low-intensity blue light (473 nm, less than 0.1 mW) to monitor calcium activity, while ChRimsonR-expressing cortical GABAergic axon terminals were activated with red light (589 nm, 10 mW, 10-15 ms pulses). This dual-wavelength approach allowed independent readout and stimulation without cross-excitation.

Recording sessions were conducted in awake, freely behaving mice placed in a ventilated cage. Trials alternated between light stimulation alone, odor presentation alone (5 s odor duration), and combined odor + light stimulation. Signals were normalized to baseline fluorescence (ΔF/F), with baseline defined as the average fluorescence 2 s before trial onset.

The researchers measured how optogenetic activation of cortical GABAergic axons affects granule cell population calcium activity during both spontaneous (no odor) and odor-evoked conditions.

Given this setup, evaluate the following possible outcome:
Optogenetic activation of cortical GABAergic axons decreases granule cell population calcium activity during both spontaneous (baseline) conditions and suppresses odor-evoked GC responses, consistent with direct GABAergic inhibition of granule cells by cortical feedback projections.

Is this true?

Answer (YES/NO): YES